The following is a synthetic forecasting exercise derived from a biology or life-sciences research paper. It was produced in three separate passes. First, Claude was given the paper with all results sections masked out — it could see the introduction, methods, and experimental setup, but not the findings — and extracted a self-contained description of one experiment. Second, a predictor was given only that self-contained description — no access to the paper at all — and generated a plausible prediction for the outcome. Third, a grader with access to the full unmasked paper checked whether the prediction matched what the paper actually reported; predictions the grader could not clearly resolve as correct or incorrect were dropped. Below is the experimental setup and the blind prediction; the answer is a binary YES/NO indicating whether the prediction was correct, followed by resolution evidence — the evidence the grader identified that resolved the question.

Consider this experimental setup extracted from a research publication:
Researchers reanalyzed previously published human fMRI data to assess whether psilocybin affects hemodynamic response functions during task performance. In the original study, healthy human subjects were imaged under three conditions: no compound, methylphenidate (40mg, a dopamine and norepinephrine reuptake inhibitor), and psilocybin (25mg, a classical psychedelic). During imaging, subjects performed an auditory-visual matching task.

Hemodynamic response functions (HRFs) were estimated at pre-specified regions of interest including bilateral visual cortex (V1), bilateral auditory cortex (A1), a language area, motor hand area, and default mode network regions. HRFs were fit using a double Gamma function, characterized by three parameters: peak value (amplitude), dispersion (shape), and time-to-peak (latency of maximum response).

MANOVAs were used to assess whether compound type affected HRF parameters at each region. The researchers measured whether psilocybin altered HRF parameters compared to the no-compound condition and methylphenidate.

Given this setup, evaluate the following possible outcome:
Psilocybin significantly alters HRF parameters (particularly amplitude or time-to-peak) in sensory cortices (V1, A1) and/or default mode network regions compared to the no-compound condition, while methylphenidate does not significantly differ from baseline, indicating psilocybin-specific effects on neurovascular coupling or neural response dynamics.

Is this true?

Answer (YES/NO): YES